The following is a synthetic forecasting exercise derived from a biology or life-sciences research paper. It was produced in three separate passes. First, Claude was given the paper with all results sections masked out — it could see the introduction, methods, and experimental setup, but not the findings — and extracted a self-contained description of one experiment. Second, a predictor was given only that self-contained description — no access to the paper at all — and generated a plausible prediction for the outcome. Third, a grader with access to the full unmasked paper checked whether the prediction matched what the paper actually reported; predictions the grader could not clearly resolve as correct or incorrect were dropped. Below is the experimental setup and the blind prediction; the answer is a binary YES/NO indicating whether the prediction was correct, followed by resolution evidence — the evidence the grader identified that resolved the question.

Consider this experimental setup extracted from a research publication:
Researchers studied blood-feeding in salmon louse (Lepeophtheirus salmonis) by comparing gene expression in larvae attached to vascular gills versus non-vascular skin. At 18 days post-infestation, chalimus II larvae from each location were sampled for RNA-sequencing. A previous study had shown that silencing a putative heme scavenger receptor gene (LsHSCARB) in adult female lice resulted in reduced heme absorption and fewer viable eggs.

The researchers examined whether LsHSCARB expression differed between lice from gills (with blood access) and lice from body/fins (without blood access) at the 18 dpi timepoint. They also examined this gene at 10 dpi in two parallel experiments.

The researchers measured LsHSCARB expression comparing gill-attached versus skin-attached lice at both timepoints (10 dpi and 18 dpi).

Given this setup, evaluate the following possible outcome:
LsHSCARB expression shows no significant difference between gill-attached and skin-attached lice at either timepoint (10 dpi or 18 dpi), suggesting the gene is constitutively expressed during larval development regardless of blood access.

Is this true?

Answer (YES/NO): NO